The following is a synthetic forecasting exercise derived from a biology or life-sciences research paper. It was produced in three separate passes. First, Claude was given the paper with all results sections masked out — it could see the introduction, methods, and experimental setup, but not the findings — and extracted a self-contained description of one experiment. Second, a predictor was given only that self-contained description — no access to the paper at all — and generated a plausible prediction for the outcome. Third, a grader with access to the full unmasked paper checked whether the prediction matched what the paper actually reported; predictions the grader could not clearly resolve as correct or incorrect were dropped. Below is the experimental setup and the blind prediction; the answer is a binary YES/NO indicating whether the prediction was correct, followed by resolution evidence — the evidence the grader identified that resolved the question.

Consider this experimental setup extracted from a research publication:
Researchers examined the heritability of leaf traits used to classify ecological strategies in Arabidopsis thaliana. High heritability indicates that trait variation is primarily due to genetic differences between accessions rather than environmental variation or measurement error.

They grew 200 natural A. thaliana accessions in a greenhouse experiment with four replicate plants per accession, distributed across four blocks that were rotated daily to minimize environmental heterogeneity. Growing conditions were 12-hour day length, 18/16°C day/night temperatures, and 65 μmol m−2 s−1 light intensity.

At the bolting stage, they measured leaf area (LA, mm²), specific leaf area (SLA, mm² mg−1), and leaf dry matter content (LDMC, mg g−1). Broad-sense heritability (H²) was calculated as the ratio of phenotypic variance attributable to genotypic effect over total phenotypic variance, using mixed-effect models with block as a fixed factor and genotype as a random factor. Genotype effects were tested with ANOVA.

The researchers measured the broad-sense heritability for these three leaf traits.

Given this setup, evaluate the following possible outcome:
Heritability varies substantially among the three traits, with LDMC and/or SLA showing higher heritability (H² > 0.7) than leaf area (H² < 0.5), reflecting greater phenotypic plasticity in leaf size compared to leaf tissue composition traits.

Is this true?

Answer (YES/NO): NO